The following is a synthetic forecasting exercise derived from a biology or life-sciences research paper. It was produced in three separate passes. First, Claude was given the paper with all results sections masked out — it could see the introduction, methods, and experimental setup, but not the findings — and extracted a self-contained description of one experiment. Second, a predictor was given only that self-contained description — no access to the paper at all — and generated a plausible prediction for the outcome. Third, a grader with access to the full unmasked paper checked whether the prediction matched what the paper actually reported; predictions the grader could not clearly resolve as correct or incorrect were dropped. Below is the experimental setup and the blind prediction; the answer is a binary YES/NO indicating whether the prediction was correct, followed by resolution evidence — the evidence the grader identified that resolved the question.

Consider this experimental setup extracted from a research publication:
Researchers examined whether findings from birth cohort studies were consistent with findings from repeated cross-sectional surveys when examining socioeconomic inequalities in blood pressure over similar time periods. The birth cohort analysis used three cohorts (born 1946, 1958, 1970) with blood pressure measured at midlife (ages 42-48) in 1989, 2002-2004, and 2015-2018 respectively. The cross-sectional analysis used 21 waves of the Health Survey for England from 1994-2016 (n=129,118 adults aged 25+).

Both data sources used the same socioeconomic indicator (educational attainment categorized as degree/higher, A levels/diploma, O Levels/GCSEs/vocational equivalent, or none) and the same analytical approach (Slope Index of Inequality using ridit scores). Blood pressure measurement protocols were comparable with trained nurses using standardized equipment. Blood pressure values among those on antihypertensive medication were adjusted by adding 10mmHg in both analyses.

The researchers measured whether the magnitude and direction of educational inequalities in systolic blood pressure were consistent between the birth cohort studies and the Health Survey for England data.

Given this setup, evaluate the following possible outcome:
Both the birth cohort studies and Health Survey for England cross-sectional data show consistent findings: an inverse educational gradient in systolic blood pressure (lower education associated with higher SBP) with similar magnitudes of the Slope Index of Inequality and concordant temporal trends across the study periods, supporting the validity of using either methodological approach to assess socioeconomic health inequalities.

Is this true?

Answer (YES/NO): YES